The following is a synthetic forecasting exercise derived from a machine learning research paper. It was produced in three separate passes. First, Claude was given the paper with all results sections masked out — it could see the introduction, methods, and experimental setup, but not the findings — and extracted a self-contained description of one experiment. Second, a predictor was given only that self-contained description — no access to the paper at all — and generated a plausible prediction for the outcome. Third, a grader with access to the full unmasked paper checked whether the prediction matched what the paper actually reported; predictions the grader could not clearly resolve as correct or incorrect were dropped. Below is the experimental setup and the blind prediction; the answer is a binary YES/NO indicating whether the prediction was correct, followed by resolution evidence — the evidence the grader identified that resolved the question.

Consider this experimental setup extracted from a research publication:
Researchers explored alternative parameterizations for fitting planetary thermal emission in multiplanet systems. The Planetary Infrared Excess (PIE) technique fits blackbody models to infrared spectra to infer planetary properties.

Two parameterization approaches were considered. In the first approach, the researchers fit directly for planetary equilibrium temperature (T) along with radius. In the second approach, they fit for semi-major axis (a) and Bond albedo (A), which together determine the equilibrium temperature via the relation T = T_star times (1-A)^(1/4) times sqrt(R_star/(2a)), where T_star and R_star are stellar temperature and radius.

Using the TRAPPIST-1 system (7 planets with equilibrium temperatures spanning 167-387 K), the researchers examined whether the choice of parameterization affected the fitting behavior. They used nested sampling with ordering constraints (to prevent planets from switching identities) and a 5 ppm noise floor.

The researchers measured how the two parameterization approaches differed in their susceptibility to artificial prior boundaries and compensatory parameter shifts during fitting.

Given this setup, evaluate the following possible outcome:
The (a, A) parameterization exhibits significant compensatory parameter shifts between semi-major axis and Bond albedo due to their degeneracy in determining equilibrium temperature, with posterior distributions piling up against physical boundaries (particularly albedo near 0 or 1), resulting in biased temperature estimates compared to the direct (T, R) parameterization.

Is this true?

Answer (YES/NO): NO